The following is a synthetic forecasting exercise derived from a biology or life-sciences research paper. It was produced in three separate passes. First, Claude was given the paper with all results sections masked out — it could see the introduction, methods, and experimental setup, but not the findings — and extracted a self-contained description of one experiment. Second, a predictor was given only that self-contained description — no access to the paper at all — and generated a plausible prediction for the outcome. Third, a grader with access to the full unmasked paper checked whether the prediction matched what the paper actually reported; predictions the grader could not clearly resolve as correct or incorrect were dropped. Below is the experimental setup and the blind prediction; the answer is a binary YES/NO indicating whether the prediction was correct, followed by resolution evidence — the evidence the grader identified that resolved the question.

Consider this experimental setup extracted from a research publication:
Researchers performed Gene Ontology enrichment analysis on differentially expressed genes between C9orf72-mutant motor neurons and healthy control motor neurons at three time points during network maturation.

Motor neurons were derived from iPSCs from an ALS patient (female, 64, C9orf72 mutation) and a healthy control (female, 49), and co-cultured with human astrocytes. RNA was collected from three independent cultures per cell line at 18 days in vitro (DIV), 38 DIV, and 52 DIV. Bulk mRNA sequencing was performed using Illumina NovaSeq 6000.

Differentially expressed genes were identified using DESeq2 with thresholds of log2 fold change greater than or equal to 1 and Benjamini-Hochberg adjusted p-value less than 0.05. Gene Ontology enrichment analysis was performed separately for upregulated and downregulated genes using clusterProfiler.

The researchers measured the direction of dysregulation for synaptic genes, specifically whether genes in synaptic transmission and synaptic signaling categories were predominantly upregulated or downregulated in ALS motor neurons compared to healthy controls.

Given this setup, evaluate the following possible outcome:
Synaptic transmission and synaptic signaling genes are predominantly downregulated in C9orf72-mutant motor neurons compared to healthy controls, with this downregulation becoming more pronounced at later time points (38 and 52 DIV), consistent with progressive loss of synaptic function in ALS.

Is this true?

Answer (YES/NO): NO